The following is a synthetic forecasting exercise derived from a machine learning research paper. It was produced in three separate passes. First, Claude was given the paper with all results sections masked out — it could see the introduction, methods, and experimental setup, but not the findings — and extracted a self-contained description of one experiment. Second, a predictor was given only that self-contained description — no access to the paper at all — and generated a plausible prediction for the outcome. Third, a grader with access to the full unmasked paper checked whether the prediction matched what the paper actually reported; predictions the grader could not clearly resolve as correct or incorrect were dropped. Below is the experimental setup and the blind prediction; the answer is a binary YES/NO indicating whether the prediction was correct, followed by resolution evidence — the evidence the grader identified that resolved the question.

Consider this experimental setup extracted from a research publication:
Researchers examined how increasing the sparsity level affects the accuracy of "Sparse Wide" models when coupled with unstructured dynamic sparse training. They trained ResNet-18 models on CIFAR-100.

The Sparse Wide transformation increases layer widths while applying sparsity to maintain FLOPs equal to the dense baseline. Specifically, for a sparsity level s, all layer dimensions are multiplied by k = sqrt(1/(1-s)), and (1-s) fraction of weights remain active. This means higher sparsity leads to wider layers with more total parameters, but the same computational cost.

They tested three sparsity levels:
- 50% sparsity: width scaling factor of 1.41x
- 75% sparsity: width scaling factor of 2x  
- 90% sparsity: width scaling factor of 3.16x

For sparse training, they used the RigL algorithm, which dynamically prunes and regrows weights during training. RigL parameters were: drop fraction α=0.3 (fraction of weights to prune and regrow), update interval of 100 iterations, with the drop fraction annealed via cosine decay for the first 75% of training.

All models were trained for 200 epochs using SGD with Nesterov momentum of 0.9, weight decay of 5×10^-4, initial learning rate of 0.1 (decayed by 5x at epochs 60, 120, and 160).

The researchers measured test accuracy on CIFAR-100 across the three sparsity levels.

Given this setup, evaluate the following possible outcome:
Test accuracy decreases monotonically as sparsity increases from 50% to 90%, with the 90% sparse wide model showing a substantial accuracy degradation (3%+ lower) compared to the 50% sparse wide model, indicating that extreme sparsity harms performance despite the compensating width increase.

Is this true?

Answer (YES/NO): NO